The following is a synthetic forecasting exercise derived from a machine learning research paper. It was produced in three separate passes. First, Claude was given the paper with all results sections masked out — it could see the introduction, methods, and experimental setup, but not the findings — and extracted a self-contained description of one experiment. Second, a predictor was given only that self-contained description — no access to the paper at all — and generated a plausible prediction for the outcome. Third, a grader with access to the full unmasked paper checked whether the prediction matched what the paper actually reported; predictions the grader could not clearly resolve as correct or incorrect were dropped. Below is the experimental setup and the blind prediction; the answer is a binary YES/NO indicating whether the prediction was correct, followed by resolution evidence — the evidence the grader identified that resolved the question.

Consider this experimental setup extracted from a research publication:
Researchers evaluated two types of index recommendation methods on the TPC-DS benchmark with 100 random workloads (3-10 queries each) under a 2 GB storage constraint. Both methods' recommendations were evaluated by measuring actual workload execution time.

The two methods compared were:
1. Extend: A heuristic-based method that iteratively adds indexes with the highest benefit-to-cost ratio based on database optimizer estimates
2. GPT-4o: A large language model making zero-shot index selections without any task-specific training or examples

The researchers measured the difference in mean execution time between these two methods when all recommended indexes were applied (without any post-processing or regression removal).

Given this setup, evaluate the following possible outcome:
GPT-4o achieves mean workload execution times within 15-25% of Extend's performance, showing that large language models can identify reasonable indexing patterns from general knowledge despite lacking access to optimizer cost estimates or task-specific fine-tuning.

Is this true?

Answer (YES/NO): YES